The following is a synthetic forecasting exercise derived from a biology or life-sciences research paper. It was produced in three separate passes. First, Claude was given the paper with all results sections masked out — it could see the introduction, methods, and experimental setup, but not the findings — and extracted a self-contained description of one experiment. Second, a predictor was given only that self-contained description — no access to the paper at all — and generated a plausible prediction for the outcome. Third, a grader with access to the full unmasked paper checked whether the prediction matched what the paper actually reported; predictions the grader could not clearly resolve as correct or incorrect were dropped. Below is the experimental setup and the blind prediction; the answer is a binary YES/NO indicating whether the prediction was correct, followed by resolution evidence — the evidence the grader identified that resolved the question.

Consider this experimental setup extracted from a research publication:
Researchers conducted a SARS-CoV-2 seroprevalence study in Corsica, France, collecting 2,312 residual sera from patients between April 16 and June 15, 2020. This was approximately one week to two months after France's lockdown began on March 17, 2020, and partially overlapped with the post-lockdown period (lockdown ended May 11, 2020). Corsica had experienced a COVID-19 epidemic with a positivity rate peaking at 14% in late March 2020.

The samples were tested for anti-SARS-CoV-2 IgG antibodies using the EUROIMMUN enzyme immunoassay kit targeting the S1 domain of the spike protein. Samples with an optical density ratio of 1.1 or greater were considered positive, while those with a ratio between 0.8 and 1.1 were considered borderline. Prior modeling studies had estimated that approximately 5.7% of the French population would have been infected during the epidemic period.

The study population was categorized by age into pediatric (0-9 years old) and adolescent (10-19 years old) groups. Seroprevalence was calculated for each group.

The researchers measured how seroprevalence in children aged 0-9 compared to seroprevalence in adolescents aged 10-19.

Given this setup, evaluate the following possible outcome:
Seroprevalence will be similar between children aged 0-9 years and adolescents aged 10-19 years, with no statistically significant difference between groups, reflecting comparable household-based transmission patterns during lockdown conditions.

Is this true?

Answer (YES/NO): NO